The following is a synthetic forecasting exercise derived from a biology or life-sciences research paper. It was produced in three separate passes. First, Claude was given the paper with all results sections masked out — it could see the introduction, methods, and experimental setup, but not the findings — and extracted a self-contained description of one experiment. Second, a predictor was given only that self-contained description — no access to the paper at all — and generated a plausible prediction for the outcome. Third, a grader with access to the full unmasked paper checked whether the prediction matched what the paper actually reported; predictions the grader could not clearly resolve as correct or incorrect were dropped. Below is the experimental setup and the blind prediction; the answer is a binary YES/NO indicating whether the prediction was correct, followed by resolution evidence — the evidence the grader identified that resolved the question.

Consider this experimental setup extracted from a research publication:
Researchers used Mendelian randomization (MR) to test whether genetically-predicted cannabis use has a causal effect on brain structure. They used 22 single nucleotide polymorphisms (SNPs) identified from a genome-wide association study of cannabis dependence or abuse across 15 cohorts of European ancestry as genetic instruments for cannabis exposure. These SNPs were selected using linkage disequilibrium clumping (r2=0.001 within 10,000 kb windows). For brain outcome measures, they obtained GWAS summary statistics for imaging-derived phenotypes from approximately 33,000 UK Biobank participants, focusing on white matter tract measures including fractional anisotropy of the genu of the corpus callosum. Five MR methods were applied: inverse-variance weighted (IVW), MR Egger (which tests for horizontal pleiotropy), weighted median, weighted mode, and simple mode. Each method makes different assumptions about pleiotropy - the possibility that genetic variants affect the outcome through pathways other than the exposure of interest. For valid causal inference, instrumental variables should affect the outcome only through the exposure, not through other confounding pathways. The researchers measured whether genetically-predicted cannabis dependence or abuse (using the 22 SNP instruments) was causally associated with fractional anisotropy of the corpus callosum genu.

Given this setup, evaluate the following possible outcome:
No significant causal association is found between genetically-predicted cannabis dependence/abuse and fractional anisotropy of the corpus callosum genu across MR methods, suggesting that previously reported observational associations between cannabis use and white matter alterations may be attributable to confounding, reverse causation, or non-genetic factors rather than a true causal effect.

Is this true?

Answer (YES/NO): YES